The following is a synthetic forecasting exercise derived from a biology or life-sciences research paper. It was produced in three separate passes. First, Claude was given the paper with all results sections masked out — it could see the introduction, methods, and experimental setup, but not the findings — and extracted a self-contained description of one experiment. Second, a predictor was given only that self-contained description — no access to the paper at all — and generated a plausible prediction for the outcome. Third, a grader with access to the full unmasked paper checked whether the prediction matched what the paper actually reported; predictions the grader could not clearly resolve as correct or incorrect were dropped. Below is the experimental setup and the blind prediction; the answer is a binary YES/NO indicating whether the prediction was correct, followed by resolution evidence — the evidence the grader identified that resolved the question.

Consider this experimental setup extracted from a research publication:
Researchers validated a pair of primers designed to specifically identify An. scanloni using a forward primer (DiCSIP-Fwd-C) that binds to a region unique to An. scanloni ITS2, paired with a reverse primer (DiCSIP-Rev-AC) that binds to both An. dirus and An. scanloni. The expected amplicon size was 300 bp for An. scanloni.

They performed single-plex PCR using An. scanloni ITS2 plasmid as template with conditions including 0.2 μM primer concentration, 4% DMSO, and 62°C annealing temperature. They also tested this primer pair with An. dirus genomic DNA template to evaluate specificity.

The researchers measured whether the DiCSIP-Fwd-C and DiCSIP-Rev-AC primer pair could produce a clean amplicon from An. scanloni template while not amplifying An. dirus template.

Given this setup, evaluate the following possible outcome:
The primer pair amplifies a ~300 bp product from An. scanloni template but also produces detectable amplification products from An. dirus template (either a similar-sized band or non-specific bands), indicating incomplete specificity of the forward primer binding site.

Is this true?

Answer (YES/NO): YES